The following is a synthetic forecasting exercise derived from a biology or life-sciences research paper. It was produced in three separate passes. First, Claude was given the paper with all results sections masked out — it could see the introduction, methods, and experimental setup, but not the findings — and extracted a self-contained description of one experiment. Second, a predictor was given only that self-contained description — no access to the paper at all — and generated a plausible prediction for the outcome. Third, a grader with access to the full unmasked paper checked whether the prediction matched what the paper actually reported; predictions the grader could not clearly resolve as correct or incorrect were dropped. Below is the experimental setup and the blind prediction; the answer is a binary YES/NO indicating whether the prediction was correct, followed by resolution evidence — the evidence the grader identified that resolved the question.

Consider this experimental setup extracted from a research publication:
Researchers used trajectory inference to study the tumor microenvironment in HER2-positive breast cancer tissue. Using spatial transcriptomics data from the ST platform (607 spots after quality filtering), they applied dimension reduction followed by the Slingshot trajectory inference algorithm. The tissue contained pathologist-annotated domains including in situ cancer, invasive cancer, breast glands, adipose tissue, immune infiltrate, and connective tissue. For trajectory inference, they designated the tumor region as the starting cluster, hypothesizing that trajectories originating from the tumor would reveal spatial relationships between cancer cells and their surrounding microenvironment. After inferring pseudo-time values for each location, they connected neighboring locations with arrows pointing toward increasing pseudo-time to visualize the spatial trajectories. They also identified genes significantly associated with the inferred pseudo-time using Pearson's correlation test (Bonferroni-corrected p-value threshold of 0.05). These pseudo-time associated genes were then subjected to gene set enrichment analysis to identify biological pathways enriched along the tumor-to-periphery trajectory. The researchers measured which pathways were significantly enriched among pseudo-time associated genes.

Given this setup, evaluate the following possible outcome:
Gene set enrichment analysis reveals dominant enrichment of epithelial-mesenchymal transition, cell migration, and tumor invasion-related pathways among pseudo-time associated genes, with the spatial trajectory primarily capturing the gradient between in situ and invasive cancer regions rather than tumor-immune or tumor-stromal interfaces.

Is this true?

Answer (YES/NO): NO